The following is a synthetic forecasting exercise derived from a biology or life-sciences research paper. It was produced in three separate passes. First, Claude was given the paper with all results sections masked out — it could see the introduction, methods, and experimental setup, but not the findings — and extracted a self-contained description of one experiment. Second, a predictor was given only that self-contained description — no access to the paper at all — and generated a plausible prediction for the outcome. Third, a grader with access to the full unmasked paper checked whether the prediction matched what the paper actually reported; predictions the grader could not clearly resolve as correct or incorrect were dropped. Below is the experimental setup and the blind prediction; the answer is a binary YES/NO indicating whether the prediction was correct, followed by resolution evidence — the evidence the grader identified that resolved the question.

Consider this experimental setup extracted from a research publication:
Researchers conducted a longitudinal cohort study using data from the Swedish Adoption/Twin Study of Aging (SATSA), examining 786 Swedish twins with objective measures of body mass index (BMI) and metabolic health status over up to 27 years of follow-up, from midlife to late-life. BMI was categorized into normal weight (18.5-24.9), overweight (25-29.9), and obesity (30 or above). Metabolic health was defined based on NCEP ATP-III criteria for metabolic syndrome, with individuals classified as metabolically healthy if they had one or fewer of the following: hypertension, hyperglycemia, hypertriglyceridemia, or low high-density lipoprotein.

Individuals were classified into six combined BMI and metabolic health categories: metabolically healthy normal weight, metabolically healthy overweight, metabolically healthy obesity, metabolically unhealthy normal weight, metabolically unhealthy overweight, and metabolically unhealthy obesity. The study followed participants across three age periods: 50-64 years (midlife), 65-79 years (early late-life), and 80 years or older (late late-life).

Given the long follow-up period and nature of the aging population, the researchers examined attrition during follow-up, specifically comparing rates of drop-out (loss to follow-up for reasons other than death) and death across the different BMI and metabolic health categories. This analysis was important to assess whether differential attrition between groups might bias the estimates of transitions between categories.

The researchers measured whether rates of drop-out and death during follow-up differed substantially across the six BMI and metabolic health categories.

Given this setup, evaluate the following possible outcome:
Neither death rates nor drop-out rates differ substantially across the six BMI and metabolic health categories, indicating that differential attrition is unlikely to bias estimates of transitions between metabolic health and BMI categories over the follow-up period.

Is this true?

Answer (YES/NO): YES